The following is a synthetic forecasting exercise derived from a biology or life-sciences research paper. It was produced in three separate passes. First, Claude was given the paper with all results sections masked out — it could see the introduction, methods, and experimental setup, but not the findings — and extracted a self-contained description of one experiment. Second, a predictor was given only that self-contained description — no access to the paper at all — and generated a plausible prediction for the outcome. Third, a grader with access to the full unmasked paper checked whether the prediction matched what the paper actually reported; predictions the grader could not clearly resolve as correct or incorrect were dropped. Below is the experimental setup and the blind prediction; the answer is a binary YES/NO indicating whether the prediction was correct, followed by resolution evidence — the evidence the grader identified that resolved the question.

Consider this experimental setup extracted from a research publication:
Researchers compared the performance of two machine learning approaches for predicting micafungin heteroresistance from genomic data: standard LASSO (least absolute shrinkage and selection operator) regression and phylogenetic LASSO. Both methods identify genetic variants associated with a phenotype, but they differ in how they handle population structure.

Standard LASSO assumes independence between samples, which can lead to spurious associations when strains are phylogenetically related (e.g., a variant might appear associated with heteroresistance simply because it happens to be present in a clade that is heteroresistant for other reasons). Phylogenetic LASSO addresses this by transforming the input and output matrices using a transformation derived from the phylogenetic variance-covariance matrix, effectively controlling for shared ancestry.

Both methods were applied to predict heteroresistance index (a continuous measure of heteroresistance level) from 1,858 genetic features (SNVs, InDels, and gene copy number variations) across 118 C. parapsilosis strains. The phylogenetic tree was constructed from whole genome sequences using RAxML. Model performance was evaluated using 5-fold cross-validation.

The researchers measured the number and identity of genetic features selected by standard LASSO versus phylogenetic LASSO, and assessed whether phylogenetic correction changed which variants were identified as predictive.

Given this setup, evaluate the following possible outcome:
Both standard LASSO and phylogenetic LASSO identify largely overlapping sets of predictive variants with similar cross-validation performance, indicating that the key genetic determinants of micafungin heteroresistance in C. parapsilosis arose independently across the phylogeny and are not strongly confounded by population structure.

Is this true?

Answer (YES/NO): NO